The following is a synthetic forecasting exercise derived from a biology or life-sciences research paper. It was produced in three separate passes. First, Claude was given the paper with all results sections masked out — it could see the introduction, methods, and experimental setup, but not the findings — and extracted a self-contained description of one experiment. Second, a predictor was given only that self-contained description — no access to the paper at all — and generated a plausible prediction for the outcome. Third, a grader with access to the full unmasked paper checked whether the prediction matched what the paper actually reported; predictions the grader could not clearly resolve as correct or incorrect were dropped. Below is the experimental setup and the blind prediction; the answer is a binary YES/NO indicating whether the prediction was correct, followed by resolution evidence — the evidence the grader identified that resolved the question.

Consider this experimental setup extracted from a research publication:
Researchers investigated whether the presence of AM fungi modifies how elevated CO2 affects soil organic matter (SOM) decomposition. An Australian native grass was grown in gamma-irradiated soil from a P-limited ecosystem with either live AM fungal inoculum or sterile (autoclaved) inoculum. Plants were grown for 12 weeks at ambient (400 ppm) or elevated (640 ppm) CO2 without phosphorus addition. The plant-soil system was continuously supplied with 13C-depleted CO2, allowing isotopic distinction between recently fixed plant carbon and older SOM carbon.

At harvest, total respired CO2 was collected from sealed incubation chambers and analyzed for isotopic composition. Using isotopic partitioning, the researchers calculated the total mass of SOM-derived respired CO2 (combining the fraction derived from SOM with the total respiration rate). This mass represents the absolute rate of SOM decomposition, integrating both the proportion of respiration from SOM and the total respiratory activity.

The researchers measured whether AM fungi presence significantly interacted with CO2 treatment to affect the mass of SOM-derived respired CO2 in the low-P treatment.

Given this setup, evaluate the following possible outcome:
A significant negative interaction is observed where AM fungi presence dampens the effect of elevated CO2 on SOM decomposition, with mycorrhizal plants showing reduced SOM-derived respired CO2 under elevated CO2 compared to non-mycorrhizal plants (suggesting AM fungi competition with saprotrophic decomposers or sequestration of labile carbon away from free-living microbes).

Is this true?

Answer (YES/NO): NO